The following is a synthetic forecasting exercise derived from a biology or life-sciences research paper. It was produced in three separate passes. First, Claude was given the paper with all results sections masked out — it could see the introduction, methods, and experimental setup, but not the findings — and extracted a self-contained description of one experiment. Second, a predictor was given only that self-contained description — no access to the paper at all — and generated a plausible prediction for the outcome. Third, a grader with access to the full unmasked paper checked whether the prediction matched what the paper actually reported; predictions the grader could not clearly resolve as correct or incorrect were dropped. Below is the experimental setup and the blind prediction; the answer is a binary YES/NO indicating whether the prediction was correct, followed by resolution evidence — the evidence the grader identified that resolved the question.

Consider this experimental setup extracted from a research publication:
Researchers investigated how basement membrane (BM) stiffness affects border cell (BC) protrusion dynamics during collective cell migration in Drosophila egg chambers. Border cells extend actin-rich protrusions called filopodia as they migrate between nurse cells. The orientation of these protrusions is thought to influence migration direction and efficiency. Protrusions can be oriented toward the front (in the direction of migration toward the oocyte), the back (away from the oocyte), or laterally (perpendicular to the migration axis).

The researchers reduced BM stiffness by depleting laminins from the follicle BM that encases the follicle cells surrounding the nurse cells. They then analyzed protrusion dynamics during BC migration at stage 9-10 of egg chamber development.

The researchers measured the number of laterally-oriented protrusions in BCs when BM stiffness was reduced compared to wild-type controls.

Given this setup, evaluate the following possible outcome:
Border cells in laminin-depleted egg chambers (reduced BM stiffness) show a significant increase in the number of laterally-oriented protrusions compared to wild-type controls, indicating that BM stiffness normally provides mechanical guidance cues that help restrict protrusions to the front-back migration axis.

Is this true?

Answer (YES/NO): YES